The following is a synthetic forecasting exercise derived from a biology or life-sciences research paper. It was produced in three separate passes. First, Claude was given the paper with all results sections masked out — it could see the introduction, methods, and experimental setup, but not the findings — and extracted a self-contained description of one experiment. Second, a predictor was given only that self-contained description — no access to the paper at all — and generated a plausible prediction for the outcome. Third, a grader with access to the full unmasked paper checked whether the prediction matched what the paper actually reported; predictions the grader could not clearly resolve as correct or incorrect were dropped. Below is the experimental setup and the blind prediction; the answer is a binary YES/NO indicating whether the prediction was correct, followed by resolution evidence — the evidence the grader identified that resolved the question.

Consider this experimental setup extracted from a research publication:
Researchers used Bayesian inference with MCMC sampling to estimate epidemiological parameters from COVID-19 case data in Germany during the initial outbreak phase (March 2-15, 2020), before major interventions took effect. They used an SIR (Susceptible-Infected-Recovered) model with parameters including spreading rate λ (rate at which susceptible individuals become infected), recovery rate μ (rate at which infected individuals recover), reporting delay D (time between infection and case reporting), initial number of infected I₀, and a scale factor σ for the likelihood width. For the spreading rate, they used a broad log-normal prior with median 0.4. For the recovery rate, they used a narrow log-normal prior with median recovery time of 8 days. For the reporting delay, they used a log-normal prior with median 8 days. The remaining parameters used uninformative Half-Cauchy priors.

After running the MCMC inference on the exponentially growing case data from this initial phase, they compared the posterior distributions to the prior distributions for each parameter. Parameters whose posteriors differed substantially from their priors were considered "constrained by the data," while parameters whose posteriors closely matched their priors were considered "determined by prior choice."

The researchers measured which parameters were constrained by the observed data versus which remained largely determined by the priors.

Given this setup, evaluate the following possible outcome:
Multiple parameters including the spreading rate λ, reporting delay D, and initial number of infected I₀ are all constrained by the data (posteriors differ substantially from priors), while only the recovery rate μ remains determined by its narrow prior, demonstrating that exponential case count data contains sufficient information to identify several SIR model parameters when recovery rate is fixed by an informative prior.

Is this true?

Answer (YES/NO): NO